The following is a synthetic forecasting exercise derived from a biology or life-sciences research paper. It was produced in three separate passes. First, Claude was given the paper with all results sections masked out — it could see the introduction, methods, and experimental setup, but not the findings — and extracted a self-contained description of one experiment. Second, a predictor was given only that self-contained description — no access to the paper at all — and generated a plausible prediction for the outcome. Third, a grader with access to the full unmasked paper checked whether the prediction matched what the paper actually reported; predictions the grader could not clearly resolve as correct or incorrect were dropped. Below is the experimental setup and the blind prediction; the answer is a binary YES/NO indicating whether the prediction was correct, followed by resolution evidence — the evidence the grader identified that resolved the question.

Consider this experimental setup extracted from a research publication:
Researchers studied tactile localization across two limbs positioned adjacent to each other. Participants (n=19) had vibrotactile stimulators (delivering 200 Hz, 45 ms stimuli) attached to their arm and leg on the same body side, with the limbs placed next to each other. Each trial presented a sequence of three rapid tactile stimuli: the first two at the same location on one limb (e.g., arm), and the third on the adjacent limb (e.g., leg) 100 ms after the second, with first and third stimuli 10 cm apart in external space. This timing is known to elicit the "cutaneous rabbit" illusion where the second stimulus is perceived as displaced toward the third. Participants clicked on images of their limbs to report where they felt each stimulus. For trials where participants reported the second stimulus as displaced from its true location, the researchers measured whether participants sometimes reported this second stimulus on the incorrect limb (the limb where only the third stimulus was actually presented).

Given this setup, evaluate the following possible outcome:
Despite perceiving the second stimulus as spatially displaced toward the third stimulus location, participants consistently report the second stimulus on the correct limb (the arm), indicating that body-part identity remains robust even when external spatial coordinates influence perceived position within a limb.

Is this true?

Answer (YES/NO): NO